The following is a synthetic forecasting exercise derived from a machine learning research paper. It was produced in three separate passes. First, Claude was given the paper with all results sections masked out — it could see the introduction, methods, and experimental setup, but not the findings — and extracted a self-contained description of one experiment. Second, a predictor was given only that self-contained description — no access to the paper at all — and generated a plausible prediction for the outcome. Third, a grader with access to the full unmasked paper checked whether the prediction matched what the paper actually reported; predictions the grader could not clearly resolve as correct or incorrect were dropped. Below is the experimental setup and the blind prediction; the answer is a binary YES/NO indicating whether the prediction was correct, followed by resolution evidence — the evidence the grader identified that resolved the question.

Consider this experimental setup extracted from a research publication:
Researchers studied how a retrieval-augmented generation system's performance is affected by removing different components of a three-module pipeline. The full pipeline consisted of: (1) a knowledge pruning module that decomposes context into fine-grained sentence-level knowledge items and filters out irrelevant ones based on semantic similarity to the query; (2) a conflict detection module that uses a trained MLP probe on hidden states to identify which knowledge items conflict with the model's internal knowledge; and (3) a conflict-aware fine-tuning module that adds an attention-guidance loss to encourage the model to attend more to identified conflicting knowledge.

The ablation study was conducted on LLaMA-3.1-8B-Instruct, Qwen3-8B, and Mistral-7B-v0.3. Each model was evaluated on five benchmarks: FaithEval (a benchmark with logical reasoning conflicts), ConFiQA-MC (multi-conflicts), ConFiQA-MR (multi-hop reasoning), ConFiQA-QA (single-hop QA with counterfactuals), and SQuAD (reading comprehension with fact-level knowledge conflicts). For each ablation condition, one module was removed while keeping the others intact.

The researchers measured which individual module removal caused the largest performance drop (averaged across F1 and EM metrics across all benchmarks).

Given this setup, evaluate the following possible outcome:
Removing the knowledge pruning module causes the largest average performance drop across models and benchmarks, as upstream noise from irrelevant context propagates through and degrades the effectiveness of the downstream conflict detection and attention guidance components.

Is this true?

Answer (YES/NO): NO